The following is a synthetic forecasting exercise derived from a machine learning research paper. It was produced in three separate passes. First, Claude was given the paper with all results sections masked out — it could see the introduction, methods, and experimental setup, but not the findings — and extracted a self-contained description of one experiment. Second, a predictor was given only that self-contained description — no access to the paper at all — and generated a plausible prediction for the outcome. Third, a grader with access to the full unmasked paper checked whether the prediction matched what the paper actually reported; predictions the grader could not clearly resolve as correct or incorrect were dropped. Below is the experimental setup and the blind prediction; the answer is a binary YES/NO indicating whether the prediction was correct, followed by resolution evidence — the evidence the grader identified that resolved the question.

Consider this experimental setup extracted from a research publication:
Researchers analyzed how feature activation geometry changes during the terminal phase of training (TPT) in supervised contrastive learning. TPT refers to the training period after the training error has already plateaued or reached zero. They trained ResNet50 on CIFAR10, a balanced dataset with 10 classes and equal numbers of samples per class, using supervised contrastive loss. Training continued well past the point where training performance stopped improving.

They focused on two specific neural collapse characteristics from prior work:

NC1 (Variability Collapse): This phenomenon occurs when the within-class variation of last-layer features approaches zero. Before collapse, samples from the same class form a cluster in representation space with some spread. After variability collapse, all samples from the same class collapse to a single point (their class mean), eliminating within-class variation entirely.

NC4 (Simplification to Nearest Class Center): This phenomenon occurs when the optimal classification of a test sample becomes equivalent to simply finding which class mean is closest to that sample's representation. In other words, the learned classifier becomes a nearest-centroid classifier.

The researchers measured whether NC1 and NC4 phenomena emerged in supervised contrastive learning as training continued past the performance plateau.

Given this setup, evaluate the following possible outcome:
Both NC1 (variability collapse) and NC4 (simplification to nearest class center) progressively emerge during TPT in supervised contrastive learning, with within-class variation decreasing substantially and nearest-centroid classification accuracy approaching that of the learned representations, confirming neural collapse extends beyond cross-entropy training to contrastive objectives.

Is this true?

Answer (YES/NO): YES